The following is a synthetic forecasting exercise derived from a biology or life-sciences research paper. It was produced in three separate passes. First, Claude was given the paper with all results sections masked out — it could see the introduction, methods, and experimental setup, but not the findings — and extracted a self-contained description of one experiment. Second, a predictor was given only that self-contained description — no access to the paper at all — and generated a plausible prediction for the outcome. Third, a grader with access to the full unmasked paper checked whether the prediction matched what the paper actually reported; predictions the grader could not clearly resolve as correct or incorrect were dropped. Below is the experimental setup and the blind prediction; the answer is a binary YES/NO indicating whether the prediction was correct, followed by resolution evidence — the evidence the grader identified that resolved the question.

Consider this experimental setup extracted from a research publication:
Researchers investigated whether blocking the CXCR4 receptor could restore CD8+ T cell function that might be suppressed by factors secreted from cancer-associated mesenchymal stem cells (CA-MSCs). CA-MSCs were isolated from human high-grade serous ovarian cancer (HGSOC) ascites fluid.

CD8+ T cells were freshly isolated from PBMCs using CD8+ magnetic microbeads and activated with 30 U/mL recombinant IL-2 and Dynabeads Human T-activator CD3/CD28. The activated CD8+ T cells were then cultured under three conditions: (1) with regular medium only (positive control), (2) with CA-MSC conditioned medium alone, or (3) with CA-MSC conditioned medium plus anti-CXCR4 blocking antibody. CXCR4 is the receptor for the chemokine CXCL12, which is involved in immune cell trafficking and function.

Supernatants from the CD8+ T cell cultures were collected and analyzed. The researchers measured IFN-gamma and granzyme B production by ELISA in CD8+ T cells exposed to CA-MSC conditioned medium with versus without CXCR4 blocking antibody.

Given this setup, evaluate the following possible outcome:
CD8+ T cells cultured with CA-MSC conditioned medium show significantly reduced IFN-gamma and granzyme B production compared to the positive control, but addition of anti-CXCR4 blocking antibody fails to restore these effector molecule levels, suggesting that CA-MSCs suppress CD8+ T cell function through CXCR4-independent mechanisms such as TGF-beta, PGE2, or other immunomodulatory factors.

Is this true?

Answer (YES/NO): NO